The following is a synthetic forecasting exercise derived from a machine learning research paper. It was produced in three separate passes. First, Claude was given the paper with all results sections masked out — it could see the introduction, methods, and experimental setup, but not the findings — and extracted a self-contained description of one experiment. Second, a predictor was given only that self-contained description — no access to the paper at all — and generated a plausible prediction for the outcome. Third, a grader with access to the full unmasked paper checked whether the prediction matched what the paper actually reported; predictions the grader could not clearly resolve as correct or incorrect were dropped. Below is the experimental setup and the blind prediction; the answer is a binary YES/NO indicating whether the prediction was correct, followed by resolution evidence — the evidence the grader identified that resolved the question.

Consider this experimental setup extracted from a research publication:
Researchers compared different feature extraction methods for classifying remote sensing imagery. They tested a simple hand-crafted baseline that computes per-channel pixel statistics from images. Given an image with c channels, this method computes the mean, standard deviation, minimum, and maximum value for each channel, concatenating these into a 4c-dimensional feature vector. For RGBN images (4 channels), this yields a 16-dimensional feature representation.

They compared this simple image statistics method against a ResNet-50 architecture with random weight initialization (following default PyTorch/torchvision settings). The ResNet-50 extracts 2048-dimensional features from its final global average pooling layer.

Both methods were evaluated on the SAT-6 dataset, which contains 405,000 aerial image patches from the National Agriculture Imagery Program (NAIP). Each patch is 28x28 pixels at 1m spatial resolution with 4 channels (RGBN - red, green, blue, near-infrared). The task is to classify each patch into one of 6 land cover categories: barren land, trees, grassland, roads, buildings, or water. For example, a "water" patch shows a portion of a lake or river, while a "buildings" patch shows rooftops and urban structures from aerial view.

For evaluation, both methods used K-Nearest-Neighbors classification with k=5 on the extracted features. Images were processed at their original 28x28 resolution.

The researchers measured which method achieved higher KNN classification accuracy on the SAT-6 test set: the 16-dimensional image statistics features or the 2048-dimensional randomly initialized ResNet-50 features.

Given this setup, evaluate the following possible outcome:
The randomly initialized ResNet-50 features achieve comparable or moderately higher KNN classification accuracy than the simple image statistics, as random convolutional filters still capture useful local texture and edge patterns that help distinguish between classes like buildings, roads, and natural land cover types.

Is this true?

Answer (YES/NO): NO